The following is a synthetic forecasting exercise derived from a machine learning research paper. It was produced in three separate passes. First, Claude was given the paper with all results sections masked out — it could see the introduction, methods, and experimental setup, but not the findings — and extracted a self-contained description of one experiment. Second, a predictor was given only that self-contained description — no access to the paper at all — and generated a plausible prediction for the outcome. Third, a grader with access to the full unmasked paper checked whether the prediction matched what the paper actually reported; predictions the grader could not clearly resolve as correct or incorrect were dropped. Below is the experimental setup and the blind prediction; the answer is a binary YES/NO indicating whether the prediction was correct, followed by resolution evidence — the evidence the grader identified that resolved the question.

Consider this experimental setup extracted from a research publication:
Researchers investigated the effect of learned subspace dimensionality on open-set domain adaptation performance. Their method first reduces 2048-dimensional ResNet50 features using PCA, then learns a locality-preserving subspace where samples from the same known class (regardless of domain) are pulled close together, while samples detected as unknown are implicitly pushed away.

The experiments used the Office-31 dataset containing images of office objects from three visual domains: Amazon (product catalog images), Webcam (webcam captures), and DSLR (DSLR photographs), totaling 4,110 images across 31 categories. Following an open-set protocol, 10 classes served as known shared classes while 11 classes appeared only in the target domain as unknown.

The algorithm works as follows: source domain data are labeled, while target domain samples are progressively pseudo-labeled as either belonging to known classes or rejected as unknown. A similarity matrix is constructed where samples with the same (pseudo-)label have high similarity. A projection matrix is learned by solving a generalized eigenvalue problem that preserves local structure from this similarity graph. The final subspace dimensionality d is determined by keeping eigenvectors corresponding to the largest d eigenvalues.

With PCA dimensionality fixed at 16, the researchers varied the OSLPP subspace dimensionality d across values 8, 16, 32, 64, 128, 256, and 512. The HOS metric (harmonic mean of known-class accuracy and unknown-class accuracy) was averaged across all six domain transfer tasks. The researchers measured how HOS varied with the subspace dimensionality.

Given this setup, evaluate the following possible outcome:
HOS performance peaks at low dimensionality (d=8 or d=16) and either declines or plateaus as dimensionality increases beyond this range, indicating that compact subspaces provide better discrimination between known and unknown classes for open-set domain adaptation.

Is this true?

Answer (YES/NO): YES